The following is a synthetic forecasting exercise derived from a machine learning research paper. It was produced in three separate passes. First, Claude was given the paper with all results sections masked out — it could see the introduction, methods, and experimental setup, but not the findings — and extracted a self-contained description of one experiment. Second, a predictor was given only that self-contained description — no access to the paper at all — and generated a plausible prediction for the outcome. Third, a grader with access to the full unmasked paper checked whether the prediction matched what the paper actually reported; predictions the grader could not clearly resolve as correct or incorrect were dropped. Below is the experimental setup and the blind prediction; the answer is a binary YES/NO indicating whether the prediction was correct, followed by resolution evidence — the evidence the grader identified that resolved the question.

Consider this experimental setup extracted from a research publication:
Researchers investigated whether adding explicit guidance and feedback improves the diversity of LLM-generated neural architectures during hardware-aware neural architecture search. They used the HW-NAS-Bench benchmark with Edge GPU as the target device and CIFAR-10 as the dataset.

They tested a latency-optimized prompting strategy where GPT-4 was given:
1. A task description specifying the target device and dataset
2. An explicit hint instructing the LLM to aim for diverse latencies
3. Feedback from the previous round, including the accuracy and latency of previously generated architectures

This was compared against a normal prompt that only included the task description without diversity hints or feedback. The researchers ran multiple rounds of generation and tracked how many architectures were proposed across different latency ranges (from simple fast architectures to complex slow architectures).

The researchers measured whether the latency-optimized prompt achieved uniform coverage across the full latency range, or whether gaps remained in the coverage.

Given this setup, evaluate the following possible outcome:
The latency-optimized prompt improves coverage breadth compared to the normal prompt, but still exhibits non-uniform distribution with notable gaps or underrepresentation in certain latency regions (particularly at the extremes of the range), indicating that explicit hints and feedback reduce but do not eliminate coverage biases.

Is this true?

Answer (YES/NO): YES